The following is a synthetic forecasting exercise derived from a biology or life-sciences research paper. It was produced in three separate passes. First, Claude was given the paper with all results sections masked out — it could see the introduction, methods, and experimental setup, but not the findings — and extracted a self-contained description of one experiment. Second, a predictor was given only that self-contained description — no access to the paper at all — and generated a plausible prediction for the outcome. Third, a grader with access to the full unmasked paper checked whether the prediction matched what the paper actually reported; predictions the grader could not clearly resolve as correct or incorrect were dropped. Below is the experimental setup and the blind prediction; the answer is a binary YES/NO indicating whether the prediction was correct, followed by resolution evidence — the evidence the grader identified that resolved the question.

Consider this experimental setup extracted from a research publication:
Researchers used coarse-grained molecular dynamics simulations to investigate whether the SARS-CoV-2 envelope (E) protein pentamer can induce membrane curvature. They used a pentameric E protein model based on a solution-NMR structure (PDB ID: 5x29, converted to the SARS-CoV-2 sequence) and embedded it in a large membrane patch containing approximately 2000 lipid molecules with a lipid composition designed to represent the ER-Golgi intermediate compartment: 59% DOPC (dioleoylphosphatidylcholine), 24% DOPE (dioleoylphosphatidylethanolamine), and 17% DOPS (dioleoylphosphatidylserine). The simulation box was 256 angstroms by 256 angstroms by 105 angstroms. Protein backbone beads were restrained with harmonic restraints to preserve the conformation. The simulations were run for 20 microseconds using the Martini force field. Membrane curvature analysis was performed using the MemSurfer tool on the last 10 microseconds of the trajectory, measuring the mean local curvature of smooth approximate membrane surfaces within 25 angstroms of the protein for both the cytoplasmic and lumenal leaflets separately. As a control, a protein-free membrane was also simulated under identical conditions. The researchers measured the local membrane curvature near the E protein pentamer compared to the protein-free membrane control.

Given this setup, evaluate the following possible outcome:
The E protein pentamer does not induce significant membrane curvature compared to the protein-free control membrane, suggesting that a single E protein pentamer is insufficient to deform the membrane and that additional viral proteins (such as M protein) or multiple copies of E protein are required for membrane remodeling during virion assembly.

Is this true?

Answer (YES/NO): NO